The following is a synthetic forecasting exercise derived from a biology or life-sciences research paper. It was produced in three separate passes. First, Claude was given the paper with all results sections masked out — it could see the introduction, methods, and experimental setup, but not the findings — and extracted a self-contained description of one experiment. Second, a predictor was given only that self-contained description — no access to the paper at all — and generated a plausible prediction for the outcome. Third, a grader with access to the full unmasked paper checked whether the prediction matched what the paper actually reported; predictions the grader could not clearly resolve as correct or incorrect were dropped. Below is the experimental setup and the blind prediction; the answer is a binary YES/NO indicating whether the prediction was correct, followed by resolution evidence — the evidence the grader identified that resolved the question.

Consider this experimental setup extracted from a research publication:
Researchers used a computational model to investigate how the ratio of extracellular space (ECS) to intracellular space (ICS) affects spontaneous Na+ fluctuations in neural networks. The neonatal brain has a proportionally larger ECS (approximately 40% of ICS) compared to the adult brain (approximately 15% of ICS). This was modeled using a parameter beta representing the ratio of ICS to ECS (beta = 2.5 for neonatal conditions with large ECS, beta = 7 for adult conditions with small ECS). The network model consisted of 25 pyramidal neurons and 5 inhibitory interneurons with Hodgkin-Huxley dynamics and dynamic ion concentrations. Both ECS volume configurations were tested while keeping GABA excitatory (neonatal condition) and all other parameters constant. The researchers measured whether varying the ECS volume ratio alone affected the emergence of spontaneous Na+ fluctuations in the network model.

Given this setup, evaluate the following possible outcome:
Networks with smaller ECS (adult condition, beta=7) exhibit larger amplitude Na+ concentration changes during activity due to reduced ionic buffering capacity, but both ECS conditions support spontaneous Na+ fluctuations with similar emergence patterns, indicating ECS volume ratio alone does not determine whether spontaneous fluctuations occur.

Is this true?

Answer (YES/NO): NO